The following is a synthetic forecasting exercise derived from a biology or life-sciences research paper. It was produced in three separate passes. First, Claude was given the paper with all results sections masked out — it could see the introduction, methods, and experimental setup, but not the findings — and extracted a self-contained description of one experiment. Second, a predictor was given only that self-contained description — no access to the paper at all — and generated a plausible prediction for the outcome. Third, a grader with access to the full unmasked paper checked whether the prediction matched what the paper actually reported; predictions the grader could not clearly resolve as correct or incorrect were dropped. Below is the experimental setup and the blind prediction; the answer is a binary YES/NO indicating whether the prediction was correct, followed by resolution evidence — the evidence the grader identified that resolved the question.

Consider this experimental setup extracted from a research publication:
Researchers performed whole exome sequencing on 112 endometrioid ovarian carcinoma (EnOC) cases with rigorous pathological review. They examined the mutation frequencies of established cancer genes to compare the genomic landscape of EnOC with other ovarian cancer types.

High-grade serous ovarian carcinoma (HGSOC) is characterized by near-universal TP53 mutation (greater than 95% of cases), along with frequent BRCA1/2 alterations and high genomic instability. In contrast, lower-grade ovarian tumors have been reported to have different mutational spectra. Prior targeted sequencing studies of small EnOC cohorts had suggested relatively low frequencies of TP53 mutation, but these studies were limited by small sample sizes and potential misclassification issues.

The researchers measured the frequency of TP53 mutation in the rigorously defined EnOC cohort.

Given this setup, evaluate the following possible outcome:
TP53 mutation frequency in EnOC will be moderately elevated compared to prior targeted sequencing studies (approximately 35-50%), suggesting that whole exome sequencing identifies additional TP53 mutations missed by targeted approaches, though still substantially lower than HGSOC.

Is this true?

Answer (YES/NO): NO